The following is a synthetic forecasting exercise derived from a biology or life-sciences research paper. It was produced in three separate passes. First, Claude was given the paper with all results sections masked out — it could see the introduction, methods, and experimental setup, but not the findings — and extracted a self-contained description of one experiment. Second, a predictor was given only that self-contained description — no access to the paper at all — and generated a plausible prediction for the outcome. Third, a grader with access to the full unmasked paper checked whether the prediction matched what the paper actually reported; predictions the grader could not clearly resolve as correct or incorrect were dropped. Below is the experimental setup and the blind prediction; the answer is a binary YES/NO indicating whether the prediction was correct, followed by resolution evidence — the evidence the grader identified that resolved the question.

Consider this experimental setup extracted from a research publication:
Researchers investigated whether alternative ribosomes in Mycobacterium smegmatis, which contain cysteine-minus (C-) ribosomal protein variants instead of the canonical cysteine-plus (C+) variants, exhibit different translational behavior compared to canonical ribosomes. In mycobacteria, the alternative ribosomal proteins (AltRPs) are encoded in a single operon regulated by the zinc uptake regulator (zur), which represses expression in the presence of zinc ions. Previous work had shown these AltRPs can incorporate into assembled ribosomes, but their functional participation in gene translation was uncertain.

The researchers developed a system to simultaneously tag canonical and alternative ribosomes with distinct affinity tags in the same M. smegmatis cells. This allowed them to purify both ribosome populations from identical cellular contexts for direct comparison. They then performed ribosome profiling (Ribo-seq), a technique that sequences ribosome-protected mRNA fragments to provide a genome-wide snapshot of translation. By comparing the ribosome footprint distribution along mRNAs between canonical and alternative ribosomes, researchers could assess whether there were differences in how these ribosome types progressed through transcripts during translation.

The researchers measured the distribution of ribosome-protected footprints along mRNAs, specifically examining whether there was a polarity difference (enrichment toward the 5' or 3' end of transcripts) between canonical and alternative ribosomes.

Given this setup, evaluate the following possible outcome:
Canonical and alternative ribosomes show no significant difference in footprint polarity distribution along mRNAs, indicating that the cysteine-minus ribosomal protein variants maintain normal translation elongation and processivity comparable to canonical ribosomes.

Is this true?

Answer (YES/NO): NO